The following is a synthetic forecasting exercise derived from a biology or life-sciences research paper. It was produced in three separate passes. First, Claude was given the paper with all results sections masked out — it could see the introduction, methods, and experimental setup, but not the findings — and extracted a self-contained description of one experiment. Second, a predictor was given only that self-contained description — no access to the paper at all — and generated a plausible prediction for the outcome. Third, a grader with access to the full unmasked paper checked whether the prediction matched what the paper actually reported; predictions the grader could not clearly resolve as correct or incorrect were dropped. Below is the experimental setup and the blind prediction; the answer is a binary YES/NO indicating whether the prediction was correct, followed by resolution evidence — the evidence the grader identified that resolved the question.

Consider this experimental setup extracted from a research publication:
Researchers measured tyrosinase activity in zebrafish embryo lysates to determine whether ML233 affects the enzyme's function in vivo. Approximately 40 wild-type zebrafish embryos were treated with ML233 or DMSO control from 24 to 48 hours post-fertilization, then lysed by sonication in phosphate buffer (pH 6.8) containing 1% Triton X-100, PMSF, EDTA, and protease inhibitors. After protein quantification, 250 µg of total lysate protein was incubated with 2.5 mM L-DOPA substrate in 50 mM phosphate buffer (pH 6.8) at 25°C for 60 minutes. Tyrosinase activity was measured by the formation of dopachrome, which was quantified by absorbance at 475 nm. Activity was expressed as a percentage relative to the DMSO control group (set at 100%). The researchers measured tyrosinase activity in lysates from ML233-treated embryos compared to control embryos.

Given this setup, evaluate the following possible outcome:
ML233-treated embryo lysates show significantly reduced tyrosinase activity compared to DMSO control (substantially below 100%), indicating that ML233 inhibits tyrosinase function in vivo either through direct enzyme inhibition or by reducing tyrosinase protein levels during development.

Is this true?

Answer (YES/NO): YES